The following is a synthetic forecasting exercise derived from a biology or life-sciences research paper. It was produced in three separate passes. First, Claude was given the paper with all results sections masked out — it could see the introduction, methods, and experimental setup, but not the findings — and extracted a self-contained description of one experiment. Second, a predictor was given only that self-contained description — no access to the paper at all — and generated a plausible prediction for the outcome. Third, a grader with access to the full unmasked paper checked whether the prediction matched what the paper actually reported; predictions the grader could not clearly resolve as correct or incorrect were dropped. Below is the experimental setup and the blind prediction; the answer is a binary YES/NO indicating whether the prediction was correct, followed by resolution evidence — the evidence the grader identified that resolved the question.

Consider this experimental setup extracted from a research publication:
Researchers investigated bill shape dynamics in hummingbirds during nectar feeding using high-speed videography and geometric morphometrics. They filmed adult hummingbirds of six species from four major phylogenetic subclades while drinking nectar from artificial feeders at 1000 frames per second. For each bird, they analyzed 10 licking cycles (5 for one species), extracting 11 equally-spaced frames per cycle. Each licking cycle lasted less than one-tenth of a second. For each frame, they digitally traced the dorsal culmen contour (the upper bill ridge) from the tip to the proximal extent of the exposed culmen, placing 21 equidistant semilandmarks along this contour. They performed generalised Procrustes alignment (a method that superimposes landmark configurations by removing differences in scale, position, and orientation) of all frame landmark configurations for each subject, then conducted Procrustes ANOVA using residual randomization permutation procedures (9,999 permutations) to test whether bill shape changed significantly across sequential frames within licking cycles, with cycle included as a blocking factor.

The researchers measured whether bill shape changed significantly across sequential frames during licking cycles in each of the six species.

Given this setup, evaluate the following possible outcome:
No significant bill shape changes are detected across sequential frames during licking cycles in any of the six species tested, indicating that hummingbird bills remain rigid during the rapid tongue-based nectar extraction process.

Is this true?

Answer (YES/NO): NO